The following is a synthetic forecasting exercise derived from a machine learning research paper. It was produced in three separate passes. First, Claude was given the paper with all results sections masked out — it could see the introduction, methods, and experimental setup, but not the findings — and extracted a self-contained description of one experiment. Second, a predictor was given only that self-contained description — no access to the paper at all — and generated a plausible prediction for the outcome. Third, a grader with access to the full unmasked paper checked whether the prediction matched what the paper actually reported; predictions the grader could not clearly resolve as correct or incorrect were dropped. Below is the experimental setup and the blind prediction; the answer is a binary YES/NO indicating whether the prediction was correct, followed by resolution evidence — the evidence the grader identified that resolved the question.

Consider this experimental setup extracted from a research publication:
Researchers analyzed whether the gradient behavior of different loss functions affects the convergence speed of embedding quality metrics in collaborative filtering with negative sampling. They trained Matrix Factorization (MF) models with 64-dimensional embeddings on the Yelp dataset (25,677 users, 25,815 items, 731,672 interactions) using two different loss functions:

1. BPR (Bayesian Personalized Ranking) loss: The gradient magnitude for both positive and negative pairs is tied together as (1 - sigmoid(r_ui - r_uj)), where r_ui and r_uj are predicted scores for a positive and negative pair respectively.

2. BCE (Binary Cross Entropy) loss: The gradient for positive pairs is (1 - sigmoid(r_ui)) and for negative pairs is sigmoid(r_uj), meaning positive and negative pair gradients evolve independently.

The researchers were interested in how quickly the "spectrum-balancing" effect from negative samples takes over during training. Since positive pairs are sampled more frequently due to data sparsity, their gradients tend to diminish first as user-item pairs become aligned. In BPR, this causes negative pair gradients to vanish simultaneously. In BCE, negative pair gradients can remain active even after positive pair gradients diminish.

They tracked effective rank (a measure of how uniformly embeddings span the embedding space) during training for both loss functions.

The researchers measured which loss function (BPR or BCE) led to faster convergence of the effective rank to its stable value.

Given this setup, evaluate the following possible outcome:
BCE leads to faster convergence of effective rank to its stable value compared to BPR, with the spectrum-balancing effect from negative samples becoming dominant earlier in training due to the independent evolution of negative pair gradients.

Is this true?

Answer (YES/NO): YES